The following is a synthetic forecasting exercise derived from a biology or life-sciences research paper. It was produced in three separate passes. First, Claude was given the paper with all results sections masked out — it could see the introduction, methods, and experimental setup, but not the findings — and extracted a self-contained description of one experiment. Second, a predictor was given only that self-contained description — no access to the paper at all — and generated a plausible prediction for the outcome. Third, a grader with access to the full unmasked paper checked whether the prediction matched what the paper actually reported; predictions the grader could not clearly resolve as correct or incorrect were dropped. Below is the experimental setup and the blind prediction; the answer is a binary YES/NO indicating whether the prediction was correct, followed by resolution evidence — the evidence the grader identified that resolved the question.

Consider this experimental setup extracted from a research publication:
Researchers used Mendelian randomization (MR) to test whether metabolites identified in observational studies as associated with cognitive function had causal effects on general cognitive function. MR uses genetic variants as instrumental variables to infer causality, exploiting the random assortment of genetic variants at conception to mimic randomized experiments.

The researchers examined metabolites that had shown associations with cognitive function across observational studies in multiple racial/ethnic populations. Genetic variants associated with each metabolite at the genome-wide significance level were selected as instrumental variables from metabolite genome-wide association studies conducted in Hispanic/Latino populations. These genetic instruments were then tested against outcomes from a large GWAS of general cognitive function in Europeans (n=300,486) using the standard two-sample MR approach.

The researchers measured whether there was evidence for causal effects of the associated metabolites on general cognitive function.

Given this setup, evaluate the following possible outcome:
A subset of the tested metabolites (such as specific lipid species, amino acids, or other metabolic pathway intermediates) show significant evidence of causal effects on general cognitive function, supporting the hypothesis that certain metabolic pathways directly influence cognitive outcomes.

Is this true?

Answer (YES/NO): NO